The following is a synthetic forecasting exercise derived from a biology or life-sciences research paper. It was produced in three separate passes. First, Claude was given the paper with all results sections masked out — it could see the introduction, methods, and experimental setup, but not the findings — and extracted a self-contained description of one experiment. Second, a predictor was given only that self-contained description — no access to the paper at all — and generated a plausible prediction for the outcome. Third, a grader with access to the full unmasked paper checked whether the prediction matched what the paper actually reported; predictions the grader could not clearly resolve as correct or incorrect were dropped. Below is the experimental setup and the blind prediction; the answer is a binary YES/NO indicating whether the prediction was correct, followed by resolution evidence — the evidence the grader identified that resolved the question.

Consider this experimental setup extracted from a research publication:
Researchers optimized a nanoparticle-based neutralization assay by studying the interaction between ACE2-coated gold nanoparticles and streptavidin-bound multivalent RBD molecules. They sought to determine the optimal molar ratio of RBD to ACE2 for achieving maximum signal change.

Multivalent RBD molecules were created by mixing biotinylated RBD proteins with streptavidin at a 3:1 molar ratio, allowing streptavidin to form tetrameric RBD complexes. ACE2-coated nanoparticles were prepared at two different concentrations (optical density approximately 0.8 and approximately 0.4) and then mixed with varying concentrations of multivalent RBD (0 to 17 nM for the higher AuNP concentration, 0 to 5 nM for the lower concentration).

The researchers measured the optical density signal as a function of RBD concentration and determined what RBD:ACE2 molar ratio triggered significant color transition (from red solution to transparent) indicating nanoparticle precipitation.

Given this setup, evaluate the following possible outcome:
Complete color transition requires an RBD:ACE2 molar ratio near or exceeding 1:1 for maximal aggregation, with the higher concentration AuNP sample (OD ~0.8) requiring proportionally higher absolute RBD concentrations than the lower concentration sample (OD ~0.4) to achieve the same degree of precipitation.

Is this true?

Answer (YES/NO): NO